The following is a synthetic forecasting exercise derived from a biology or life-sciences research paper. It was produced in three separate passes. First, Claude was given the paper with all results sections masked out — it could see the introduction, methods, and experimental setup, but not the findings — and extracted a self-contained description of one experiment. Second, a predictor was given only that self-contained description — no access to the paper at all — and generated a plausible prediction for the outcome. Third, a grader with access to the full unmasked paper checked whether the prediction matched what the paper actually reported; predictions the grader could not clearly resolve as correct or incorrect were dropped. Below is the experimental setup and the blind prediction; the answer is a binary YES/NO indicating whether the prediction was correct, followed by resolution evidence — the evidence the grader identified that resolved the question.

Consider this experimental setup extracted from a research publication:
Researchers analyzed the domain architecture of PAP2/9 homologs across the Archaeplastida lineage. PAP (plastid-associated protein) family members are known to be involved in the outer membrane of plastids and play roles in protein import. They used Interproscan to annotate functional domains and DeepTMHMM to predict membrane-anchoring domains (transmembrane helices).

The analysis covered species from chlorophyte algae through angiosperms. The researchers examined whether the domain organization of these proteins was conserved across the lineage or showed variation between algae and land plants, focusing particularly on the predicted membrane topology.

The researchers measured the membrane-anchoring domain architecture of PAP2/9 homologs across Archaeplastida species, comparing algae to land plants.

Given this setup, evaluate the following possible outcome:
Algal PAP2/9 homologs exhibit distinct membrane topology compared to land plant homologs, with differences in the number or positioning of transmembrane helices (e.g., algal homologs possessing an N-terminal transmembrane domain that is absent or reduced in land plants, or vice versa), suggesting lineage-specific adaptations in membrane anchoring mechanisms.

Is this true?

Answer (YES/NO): YES